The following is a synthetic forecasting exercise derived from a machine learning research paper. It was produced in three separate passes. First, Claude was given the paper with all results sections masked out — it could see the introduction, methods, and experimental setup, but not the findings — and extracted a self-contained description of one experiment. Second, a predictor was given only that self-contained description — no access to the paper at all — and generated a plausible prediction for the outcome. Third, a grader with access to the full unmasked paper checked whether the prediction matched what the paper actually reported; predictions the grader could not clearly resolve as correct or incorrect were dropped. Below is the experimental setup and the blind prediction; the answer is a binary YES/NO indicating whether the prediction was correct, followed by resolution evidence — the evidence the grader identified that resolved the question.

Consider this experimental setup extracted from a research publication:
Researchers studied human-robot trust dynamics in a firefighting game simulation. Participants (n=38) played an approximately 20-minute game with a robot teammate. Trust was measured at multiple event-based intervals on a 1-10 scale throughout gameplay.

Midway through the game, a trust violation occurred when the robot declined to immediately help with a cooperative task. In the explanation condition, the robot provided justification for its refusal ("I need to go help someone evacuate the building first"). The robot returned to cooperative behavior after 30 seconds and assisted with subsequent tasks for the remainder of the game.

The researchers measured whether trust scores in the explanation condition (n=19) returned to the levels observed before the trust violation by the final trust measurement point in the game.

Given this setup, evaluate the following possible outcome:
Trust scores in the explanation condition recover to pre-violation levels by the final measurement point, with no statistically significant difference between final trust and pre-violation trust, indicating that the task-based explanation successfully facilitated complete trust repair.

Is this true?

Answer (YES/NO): YES